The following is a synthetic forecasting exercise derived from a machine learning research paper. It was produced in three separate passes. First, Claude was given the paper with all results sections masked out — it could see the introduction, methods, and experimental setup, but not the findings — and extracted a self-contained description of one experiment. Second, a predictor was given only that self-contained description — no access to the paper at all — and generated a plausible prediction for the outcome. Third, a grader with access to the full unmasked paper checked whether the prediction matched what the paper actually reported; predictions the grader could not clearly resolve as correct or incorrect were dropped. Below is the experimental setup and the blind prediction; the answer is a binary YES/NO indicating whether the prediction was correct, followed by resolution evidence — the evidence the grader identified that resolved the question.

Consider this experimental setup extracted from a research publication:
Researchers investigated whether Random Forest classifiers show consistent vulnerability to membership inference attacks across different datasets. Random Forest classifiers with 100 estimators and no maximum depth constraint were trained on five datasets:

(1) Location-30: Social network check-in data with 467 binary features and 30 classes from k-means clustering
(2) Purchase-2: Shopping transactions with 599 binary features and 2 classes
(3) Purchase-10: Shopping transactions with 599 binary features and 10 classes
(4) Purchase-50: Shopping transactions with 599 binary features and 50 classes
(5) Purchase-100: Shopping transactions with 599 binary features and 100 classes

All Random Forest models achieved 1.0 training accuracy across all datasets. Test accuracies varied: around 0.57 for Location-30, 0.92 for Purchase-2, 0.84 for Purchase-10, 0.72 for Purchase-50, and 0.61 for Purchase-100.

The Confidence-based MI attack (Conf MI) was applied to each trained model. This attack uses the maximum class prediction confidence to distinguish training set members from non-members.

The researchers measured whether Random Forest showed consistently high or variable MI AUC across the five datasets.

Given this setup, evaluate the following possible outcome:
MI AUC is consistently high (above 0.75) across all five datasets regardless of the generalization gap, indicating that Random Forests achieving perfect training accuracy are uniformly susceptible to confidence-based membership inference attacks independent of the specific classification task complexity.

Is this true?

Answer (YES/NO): NO